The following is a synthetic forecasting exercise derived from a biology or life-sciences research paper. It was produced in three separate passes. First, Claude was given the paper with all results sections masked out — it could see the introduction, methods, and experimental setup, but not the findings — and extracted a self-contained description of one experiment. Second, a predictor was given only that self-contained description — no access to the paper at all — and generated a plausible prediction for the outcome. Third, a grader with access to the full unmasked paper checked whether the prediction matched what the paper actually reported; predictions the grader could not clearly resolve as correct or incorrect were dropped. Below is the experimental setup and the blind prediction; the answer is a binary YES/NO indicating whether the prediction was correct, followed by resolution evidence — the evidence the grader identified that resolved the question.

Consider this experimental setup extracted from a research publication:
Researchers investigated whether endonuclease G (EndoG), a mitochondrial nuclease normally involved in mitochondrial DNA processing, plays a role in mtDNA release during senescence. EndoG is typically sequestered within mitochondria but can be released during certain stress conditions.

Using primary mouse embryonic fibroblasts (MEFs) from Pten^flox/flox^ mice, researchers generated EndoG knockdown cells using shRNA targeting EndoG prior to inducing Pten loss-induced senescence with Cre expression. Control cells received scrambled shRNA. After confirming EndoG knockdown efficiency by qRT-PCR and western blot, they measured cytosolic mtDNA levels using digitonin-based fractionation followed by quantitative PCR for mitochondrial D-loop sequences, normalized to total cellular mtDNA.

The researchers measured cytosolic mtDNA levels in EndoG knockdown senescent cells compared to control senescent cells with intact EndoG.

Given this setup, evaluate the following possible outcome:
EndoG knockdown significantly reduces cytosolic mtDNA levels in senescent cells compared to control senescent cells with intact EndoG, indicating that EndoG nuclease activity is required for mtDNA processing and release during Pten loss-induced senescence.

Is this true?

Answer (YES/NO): NO